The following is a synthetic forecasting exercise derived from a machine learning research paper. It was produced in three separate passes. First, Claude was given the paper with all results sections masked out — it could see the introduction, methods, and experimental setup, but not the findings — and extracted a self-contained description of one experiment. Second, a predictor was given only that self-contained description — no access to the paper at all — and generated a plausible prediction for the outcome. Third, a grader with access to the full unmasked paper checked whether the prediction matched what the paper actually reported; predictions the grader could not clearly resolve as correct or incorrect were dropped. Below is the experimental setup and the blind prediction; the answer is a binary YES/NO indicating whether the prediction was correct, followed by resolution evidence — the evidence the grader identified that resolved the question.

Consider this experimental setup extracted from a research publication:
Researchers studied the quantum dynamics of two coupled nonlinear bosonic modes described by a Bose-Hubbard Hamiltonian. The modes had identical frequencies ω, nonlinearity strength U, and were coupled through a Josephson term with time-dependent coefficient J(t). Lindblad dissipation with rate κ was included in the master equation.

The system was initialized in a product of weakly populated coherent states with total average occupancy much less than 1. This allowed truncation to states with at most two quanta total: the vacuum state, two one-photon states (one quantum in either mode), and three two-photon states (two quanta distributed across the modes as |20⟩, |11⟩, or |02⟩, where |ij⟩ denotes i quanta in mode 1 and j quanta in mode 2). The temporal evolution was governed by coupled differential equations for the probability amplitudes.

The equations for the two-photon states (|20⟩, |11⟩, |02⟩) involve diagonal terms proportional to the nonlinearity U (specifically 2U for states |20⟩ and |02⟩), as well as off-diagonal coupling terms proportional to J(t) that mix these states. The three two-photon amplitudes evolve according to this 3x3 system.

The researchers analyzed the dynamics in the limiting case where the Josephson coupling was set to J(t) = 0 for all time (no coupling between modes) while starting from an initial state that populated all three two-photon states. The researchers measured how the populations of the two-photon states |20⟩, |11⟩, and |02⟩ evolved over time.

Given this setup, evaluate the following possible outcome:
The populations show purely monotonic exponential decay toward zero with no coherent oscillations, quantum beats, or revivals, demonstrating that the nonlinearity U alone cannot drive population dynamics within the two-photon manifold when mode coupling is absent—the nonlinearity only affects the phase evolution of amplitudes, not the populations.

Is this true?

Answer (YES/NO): YES